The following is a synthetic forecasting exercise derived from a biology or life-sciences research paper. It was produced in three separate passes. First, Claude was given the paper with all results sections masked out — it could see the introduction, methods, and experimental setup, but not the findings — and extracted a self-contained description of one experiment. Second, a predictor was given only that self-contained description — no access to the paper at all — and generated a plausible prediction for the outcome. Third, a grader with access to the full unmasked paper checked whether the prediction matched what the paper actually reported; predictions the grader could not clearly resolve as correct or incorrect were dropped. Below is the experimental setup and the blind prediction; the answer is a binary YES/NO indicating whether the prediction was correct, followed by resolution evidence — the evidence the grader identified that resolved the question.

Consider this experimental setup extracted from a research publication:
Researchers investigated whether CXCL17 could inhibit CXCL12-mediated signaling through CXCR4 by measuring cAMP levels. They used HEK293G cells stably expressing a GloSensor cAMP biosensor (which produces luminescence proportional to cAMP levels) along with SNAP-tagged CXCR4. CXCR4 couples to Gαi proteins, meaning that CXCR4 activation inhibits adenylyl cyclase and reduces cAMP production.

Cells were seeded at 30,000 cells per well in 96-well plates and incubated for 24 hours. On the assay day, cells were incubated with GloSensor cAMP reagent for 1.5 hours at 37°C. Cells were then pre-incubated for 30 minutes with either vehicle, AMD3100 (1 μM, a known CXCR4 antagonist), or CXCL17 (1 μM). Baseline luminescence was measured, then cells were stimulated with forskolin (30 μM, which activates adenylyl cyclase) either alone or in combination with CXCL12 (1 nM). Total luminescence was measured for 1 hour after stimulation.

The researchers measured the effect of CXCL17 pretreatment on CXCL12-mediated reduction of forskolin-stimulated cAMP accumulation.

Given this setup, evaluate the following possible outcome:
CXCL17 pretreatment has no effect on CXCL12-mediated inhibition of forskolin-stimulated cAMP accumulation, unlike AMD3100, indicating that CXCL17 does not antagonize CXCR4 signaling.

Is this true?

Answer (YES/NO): NO